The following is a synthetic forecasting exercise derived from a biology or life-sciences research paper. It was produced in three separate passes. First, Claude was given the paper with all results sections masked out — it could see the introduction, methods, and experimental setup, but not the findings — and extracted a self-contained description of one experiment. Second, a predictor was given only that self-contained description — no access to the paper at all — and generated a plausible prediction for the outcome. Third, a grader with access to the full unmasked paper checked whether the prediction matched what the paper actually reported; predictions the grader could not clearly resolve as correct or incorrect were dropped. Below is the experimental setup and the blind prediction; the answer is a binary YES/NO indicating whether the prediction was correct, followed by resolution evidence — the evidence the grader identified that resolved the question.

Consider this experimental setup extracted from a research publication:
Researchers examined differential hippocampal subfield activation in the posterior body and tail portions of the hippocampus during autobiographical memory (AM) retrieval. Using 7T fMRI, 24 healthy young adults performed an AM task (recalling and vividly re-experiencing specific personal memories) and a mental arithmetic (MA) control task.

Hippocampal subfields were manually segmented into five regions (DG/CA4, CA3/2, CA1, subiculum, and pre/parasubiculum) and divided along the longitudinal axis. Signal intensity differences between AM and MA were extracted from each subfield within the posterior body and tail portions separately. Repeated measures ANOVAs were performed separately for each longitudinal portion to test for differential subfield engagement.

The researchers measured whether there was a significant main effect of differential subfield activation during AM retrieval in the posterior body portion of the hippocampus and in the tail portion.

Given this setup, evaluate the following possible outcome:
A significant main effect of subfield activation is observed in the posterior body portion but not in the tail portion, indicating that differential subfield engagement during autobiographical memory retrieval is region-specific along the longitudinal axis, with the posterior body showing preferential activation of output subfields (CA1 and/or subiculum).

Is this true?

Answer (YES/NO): NO